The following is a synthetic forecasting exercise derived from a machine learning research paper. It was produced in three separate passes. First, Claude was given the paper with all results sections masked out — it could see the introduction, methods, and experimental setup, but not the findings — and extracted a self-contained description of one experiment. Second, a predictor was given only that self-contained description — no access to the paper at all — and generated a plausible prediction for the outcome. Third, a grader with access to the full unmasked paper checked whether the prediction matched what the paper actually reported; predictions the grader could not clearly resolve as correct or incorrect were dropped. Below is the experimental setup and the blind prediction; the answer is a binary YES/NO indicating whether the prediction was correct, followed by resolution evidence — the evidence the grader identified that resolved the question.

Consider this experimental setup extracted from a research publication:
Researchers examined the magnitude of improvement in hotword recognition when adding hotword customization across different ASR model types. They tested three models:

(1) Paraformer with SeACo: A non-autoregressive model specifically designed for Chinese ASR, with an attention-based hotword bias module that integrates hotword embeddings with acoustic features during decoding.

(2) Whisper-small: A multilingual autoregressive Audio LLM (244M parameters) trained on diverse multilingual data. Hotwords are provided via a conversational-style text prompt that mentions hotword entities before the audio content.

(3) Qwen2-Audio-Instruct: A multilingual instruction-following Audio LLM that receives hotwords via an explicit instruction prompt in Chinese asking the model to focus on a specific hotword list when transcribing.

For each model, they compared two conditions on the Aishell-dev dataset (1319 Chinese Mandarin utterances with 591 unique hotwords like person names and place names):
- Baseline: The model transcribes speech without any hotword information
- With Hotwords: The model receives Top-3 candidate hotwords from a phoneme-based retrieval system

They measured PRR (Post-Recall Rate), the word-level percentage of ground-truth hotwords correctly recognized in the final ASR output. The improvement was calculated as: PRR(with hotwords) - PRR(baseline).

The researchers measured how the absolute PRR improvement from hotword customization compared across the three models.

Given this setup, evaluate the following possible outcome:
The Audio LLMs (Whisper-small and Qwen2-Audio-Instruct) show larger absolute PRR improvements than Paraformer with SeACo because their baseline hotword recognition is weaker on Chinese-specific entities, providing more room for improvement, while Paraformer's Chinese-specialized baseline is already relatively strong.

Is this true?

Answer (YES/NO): NO